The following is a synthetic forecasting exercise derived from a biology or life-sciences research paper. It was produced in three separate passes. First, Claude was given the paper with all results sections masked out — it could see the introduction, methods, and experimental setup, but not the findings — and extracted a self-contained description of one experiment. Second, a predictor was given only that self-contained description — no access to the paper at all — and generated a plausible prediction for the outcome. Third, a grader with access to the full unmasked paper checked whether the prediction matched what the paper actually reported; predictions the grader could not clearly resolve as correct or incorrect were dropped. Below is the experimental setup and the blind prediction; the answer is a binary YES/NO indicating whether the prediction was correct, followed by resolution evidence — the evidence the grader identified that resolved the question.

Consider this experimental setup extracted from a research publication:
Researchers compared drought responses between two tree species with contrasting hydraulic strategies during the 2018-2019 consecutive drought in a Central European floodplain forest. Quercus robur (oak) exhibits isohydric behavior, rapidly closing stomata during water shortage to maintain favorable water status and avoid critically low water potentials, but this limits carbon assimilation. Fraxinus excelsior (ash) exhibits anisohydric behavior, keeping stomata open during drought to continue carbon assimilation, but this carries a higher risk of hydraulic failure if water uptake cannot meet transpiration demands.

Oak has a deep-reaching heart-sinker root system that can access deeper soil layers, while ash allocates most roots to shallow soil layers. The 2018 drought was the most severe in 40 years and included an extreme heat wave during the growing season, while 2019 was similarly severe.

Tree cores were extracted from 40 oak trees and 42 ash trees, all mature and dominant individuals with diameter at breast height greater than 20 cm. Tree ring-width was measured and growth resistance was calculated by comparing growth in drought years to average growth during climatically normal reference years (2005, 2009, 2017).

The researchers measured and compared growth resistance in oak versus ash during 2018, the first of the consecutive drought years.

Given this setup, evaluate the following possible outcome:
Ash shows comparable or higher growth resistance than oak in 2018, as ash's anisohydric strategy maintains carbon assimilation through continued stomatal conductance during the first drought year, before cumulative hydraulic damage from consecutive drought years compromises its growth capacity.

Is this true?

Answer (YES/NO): NO